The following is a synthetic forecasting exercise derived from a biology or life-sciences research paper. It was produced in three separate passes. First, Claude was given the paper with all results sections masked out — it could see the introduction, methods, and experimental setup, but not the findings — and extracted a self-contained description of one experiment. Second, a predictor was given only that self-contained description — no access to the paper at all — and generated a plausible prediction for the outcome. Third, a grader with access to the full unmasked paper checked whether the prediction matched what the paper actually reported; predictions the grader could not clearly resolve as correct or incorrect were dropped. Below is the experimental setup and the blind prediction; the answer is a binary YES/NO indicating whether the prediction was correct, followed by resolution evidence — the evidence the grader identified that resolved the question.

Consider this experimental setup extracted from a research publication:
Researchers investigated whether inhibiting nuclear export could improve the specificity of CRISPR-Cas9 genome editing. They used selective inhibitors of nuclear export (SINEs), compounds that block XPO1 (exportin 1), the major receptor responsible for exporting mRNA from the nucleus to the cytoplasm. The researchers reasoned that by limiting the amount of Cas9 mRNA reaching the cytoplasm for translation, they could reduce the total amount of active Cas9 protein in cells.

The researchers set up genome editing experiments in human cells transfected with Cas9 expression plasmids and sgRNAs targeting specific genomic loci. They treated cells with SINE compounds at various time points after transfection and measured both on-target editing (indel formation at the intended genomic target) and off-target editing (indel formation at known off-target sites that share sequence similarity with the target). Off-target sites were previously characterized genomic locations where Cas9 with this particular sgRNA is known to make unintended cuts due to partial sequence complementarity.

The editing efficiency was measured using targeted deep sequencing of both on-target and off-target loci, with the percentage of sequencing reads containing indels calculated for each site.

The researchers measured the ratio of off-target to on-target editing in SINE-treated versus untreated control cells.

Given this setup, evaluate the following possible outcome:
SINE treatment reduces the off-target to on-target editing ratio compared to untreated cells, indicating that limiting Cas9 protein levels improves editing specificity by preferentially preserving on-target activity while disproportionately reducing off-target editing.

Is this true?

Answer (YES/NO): YES